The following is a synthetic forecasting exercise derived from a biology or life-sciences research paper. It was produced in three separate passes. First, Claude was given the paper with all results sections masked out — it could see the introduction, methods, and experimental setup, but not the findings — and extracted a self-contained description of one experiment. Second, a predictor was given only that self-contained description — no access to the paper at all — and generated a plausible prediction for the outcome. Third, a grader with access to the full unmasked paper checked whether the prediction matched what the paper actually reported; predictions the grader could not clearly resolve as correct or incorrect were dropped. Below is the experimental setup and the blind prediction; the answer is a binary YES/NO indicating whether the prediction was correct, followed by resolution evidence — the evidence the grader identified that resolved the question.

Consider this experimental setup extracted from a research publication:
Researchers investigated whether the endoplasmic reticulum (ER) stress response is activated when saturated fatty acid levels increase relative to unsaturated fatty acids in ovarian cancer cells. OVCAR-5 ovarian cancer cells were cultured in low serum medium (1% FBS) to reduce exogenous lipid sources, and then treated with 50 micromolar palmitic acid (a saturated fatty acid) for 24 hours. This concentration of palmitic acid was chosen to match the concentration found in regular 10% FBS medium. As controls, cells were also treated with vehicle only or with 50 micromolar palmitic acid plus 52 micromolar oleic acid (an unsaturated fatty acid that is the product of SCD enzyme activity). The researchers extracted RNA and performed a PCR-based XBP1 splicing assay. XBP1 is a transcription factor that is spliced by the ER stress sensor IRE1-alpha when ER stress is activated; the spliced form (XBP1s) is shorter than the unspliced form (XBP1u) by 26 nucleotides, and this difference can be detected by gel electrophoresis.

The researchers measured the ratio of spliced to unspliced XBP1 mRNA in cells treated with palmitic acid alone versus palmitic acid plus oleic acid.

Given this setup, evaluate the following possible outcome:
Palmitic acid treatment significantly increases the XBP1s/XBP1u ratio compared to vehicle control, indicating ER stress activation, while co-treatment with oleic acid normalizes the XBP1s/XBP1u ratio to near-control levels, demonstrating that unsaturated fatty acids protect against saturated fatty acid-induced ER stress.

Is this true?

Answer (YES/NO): YES